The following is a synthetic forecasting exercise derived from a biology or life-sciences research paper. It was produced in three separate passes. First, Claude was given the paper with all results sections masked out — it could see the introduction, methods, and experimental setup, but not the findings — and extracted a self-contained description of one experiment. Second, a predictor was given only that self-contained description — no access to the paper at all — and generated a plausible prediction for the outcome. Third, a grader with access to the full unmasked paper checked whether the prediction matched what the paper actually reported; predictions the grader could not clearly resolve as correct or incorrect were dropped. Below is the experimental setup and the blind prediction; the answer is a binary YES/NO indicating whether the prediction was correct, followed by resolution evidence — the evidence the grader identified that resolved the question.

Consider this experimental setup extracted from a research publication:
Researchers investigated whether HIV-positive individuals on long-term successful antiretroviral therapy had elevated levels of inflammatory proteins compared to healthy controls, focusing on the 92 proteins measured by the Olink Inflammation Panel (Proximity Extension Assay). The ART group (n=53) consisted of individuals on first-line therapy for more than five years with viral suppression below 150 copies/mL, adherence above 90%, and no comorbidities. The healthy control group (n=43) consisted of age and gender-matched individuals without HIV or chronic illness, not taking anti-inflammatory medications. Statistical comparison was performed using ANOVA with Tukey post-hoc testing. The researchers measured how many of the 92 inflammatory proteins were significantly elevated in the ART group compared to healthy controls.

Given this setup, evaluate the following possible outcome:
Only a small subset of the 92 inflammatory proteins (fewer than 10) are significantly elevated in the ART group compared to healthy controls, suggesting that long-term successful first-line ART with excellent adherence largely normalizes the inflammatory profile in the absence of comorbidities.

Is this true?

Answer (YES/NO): YES